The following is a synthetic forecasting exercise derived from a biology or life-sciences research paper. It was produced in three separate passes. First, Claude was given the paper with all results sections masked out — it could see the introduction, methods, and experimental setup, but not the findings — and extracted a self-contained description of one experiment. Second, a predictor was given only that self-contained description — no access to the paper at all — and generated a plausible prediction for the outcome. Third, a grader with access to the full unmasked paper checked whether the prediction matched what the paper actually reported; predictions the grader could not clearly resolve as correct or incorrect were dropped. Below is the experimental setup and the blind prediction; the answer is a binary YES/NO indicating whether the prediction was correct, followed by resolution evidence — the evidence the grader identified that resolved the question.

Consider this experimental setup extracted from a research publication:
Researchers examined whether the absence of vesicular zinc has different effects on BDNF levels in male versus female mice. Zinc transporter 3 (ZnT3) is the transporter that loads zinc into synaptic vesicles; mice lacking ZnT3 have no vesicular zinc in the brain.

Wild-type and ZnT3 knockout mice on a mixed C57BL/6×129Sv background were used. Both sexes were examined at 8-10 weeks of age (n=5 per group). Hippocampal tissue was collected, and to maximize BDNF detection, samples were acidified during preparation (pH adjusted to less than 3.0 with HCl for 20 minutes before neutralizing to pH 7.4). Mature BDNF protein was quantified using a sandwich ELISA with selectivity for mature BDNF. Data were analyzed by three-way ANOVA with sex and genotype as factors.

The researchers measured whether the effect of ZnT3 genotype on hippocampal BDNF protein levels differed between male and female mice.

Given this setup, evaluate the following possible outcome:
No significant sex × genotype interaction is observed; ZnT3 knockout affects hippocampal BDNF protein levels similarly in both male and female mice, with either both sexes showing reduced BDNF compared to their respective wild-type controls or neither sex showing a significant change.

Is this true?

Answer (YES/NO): YES